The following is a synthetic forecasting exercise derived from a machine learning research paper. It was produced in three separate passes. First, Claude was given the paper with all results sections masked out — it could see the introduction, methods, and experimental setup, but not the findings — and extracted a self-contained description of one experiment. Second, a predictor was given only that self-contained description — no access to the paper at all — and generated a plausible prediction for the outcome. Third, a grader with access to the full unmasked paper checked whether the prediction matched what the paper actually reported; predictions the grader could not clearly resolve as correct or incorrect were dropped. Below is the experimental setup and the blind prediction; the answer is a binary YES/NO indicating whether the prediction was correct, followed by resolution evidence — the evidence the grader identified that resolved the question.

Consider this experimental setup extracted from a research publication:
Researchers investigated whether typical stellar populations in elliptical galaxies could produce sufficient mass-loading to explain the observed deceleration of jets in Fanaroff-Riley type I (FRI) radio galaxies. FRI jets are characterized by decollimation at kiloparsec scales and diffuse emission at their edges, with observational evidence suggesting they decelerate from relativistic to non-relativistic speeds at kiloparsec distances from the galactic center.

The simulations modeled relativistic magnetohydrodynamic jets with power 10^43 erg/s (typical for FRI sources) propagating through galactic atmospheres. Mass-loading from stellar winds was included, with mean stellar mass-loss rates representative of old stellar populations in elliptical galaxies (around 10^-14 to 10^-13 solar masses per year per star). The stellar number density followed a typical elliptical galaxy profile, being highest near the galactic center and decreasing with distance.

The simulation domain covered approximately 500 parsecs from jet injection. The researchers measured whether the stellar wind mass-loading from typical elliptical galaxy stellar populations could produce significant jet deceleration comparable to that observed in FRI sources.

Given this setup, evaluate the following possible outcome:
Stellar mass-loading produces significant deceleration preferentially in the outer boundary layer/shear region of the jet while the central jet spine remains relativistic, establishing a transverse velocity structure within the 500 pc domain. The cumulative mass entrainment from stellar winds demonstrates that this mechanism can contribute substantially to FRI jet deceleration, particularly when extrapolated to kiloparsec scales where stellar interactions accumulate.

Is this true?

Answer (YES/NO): NO